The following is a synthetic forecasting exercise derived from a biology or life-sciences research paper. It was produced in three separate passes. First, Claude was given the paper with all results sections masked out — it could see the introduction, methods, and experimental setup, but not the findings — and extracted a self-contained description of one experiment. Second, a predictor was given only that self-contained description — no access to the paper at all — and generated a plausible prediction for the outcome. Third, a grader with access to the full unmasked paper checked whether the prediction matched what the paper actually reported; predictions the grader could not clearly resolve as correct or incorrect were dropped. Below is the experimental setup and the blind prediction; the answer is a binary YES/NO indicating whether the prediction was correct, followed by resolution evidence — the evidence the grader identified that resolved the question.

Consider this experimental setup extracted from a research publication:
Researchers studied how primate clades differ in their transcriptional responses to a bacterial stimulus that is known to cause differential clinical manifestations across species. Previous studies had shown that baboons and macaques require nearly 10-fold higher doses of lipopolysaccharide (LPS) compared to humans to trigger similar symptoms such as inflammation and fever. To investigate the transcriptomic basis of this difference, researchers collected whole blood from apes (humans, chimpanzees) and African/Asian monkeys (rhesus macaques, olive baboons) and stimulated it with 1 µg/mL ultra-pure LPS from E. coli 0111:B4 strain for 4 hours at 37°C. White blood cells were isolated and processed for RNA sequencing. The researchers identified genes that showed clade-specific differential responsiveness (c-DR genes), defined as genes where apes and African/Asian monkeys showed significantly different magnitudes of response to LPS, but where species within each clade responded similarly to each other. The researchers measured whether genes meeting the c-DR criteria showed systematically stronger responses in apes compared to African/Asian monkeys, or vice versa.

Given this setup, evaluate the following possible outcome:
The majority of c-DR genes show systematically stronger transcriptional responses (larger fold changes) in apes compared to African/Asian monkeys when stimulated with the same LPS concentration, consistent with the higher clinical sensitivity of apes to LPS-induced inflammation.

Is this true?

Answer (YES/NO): YES